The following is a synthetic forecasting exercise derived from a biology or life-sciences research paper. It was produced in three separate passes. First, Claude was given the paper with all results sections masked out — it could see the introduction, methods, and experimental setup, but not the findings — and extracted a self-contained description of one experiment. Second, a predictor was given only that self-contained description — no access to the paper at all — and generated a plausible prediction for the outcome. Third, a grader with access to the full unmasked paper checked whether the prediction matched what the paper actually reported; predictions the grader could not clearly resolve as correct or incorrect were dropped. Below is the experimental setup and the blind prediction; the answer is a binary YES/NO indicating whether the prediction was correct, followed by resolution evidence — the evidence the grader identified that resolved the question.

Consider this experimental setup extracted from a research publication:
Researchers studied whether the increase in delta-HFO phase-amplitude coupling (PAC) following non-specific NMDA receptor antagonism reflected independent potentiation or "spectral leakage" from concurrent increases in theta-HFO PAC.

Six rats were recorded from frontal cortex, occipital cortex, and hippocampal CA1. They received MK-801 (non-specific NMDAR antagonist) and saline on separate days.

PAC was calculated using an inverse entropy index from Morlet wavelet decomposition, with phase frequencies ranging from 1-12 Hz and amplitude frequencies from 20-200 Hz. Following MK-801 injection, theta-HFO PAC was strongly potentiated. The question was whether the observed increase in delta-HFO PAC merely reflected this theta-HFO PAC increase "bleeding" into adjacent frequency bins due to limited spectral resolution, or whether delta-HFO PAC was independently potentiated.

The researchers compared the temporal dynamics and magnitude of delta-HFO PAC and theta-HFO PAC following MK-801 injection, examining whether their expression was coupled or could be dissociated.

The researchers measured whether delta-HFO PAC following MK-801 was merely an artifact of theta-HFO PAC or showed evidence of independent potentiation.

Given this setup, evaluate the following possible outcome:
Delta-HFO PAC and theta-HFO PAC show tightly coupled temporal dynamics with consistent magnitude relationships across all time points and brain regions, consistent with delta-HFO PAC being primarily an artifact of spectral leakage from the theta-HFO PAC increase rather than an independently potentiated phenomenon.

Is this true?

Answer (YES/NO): NO